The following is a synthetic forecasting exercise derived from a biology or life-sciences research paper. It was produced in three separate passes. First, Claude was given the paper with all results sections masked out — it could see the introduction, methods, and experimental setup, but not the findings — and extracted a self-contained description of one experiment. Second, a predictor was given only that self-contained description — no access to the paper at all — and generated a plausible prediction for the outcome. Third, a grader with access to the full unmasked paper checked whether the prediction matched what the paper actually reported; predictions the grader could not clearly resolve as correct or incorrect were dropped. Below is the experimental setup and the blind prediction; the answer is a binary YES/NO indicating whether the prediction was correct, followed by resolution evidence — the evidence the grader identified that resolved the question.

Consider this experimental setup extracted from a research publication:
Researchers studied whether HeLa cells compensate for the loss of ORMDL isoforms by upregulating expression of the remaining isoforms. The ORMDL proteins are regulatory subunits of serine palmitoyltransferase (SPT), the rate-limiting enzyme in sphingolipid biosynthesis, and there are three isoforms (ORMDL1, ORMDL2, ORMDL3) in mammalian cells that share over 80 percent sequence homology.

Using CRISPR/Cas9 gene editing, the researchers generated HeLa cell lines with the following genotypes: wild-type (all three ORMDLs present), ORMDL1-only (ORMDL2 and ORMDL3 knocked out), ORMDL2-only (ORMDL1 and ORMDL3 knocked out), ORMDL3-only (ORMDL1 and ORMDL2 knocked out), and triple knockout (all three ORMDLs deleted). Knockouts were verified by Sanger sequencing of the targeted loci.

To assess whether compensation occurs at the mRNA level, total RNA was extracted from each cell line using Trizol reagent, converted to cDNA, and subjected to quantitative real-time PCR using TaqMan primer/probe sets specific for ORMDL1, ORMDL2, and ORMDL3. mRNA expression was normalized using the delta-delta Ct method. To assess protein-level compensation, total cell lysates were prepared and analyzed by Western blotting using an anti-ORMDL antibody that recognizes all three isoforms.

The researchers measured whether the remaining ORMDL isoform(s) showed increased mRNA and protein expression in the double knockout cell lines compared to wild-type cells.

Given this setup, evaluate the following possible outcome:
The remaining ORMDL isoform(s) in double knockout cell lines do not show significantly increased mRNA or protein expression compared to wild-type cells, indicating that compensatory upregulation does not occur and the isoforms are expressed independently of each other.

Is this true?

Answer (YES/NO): YES